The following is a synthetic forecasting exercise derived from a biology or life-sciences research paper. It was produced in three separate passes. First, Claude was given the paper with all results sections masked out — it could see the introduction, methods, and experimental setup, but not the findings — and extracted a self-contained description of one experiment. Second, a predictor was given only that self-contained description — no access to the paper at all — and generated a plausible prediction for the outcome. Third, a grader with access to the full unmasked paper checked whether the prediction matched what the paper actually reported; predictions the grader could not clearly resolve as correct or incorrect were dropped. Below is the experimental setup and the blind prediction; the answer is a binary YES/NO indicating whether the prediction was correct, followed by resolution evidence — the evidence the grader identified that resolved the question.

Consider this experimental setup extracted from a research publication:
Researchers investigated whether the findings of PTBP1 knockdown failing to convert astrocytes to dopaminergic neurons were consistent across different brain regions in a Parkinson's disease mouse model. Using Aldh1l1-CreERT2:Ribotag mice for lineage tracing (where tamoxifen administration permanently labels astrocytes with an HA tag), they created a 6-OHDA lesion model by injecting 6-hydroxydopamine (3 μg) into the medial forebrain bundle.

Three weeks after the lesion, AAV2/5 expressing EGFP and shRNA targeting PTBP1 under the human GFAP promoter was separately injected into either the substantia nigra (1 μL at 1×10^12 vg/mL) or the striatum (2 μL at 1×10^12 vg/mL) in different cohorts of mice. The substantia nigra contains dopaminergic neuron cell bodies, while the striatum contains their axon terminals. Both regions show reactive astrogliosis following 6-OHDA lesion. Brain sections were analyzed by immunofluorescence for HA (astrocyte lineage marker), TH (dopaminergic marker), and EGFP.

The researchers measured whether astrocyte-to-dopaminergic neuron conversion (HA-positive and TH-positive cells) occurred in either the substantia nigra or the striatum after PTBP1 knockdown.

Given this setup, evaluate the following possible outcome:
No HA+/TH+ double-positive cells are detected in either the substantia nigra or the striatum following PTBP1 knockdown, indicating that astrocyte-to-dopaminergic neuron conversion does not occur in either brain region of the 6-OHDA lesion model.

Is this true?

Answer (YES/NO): YES